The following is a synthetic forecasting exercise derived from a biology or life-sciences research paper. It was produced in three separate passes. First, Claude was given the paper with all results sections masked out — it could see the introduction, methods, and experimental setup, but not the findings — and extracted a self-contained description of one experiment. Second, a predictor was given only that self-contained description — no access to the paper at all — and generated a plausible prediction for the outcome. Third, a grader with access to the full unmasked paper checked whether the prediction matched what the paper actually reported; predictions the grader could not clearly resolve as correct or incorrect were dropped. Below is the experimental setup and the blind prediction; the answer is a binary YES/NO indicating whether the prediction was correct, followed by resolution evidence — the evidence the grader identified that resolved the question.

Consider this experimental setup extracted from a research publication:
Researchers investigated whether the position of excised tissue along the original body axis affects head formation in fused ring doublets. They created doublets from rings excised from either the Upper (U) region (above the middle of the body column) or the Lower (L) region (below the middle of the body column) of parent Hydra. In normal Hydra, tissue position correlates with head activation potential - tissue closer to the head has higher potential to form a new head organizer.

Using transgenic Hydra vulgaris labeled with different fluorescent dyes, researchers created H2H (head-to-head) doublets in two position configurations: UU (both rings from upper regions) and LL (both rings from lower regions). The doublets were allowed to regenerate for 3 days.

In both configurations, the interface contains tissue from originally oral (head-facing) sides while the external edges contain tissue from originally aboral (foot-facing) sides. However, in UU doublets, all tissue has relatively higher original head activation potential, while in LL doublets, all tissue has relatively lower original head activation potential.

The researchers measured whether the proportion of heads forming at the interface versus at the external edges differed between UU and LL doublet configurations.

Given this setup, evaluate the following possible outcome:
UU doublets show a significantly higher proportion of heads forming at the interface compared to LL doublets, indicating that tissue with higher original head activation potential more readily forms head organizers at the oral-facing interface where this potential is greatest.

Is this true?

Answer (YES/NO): NO